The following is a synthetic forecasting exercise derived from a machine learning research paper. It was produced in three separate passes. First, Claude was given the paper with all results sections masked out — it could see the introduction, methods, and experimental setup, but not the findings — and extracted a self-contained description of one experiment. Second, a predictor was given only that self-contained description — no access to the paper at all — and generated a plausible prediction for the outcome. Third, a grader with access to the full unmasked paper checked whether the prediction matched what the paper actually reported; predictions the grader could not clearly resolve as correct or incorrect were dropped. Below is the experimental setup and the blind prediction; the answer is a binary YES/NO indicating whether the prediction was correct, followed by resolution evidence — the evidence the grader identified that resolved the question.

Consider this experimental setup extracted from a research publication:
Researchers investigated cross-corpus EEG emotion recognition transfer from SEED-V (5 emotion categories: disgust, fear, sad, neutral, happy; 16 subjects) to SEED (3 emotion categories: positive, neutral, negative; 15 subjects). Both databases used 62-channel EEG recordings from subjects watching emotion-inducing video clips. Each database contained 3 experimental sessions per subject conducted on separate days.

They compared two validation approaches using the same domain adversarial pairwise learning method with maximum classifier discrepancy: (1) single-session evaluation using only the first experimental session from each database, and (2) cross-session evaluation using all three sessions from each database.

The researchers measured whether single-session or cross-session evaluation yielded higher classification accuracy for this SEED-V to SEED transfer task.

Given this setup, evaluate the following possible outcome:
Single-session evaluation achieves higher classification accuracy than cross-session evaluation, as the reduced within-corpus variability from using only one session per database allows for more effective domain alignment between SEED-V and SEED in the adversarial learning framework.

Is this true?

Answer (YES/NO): NO